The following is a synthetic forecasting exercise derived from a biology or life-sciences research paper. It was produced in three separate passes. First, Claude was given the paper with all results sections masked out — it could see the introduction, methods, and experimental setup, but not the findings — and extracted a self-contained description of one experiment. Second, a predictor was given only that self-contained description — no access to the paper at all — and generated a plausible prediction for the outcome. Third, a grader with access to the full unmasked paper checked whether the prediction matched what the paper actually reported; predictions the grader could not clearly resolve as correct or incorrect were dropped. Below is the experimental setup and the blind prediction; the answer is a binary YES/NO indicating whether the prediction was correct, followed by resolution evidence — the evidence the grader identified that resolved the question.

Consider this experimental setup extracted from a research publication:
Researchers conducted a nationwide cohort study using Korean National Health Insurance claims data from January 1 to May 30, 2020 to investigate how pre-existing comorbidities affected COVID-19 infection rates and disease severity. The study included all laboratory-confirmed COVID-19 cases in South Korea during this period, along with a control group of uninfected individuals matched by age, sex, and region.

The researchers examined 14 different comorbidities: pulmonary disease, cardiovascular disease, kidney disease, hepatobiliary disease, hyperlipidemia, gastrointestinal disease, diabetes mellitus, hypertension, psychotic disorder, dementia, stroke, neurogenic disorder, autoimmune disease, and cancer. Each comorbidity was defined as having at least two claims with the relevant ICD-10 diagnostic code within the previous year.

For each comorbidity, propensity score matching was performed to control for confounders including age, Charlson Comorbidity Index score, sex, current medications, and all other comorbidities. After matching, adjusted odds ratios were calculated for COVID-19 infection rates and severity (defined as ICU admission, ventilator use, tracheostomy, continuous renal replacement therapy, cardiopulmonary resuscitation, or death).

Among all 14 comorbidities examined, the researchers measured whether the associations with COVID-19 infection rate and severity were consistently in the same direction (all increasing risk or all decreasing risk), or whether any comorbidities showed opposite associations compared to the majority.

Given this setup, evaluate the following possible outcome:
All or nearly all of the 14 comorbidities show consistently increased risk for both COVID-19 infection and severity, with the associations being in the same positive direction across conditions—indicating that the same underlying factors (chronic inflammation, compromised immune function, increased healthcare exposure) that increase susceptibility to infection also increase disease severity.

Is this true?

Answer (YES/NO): NO